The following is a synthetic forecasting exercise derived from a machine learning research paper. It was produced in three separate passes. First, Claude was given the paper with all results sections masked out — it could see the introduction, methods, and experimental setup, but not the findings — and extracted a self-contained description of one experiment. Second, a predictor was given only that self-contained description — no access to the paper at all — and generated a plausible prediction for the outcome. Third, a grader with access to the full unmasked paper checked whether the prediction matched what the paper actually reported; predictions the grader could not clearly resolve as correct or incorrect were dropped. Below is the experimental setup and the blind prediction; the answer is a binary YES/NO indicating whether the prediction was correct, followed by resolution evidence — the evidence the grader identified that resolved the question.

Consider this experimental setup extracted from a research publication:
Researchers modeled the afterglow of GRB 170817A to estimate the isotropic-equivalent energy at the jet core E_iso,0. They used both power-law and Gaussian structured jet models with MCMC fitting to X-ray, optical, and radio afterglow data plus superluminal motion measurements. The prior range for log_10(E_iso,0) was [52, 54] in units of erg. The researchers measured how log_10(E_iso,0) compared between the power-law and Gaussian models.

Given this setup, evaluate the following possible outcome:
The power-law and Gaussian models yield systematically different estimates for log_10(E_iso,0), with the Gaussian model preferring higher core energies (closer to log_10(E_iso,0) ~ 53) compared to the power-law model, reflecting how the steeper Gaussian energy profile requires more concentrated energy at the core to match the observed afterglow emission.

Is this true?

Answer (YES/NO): NO